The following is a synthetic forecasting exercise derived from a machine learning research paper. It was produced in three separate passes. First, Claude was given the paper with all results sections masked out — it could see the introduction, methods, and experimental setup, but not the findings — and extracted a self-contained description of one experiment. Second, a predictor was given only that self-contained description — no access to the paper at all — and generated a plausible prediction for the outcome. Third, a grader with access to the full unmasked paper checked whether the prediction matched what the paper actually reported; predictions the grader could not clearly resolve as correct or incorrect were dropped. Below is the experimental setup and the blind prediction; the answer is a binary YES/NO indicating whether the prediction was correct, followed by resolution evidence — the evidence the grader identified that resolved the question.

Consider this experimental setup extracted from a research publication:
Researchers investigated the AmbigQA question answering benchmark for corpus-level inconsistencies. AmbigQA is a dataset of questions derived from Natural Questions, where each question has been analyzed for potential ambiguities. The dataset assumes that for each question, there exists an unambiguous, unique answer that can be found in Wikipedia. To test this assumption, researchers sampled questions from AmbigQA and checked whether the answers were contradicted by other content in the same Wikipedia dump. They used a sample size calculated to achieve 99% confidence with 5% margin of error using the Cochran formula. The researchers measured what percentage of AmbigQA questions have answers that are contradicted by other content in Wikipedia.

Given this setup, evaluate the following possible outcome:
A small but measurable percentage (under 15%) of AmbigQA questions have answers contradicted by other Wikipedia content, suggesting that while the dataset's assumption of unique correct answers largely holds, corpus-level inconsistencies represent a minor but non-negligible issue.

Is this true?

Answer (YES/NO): YES